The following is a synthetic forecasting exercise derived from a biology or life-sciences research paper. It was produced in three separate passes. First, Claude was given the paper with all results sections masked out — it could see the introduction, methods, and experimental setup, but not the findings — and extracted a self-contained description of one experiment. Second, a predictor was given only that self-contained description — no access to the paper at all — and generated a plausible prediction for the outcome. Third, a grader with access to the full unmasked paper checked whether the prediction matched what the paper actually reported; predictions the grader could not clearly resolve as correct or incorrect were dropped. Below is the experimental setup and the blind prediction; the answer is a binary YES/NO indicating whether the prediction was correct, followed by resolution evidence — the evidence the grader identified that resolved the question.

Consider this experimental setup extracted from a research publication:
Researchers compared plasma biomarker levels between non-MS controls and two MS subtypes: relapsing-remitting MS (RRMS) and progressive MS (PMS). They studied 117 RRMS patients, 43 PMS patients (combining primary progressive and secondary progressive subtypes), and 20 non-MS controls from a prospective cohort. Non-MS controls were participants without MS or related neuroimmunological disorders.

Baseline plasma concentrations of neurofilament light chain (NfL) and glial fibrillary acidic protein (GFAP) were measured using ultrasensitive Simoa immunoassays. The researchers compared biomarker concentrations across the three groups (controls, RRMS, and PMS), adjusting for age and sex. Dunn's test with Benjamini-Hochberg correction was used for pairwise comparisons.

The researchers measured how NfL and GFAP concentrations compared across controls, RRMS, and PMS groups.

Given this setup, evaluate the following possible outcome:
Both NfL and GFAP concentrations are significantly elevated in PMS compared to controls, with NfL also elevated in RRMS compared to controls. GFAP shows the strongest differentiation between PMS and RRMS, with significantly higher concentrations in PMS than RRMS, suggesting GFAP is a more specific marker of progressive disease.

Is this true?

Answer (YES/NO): NO